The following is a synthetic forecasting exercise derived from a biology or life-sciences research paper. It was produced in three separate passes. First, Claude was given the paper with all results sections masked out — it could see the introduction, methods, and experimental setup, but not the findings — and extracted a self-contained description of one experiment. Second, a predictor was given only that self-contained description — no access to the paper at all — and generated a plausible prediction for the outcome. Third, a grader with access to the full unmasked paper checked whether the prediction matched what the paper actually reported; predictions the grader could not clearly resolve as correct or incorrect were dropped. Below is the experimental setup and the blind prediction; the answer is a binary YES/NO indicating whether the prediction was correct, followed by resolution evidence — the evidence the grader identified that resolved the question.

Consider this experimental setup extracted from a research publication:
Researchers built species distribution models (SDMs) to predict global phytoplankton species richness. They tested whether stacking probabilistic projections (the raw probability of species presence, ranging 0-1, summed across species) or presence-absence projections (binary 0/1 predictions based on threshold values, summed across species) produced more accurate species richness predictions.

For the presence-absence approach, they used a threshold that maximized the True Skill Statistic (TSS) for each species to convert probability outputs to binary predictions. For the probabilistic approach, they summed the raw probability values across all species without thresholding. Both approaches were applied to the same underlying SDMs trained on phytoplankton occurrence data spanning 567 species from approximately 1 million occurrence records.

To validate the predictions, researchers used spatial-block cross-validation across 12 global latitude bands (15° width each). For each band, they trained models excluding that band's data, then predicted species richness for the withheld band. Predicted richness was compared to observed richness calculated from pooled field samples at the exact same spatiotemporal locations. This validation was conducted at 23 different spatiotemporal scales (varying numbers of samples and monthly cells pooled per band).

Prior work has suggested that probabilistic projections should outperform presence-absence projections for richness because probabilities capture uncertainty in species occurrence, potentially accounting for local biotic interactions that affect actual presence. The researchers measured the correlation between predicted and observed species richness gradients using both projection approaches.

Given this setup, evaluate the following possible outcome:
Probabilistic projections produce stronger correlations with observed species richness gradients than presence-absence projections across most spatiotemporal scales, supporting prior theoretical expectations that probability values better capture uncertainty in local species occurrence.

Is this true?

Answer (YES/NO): NO